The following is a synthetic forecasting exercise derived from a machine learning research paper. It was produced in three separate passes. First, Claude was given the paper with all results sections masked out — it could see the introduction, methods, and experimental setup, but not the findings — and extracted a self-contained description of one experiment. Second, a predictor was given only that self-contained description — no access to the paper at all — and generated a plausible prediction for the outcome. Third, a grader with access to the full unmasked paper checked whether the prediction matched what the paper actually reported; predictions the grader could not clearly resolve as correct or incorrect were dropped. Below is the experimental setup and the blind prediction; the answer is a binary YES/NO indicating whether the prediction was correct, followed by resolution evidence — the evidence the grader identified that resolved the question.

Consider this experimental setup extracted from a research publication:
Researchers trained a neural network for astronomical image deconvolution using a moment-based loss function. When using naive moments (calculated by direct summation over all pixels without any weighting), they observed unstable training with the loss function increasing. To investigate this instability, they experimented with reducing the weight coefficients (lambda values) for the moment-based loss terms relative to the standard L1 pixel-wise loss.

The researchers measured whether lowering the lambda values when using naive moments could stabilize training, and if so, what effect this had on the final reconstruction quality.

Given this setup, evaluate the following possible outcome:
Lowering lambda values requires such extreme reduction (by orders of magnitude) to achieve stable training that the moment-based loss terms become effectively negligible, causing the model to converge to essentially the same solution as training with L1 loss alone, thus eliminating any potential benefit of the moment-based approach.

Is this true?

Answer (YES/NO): YES